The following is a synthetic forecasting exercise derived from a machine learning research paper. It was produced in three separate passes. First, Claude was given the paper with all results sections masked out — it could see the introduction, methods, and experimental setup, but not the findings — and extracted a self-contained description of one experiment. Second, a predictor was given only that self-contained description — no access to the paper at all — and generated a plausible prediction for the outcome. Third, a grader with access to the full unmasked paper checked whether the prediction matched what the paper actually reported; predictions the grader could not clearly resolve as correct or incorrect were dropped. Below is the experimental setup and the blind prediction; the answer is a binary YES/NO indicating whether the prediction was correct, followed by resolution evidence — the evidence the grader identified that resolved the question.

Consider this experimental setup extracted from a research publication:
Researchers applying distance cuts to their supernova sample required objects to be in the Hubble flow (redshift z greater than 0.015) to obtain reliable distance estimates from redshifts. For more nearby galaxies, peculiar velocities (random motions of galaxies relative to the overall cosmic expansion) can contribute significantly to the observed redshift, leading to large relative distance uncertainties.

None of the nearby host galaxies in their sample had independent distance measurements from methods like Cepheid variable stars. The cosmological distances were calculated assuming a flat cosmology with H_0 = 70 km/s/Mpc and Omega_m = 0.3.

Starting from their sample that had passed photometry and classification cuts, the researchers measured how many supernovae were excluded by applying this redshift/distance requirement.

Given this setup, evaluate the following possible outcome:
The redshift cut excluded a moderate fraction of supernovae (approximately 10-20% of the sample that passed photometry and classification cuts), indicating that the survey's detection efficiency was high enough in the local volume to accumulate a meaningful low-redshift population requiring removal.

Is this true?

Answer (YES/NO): NO